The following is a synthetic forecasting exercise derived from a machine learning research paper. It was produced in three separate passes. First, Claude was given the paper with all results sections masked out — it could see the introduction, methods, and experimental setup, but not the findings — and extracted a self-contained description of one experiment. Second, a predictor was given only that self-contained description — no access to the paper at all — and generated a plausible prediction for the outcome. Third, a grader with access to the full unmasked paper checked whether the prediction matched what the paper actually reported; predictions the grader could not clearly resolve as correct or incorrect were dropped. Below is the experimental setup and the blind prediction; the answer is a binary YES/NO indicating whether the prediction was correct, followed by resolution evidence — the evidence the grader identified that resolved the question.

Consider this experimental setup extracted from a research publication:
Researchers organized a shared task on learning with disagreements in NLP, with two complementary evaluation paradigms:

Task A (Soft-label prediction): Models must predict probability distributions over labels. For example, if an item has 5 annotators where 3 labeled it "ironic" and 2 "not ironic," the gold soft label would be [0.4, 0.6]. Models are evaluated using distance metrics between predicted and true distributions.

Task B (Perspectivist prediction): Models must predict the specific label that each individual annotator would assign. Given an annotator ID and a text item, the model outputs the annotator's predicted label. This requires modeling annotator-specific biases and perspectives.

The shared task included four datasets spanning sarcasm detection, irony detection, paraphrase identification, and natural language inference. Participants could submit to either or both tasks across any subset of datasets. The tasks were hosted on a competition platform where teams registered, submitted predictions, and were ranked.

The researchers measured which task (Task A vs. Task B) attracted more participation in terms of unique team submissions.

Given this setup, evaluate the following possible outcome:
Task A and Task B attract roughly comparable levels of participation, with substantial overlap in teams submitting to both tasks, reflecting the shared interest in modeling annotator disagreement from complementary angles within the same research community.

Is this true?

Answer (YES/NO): NO